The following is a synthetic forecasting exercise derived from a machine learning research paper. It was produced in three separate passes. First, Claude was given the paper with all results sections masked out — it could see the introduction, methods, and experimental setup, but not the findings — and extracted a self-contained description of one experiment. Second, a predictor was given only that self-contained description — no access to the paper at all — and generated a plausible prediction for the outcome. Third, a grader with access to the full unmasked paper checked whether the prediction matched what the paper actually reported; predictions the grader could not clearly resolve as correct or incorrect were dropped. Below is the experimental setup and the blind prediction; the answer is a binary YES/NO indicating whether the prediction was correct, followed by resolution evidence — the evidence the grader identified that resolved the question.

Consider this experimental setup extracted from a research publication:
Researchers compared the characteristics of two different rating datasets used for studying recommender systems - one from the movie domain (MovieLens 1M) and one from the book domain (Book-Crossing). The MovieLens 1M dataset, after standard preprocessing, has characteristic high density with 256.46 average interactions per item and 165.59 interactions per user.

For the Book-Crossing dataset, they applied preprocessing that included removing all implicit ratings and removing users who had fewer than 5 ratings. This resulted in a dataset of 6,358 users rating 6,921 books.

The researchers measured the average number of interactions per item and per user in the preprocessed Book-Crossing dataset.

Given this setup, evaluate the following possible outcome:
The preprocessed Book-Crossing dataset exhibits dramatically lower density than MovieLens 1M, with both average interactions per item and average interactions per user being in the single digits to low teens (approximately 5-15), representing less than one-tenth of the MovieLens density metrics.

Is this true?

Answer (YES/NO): YES